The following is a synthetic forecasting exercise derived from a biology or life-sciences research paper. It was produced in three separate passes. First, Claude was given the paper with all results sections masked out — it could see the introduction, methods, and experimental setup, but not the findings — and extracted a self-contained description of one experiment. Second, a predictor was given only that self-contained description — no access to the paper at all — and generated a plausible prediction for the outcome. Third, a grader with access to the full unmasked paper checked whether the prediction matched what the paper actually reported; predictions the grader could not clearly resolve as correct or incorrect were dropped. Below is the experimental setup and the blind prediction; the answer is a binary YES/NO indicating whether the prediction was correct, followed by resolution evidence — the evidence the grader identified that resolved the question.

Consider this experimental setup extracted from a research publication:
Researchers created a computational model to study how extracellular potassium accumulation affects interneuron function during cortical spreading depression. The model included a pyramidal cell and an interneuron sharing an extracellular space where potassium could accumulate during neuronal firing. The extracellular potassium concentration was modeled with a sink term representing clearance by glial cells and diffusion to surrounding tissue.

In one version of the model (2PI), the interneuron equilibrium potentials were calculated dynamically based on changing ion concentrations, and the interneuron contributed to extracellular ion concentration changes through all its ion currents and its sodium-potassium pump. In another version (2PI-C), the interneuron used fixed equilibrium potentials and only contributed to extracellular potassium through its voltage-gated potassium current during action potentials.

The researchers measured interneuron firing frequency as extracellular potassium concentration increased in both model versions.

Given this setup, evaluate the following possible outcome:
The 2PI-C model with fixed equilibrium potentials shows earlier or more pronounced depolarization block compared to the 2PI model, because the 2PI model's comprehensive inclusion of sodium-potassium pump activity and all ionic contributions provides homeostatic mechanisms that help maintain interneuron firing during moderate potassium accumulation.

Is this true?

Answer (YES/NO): NO